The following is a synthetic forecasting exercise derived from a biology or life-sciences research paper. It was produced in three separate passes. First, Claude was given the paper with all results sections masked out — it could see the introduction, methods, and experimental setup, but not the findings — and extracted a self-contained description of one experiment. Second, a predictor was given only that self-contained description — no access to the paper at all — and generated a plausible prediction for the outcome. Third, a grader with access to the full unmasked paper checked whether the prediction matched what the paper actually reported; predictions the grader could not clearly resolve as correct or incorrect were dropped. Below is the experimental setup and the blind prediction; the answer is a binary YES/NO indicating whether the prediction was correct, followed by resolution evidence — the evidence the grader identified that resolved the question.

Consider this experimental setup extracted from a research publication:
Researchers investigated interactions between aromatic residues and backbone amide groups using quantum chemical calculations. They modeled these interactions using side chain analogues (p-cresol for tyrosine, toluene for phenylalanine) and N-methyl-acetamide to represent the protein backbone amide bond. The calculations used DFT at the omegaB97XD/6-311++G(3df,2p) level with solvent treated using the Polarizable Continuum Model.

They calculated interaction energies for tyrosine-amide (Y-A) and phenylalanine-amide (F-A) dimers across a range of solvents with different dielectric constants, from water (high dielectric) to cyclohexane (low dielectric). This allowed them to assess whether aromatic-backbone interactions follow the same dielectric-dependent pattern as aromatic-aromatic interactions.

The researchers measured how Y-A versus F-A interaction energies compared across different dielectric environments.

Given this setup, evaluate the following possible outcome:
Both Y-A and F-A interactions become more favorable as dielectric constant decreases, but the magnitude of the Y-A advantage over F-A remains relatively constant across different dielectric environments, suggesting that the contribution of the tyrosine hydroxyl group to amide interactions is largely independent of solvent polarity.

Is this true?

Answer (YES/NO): YES